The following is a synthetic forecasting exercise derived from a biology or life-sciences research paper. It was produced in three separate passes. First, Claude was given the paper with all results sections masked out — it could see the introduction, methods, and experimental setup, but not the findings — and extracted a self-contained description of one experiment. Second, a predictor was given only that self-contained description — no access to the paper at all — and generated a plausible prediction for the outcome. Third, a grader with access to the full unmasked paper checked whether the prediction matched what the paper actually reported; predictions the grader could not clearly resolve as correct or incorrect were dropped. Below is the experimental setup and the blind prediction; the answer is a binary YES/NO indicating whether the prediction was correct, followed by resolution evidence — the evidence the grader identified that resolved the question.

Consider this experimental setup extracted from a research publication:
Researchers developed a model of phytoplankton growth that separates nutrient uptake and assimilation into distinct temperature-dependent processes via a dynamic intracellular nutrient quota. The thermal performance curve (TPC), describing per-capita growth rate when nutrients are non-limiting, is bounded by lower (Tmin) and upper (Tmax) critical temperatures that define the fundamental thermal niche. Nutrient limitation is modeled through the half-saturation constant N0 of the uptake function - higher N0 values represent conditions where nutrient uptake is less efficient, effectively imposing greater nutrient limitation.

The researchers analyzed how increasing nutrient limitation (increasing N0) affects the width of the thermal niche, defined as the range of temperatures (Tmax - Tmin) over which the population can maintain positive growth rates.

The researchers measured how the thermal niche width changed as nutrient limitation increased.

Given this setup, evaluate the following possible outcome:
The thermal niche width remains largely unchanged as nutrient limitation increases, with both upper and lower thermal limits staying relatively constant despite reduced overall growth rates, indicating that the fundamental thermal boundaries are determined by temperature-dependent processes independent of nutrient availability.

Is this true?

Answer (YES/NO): NO